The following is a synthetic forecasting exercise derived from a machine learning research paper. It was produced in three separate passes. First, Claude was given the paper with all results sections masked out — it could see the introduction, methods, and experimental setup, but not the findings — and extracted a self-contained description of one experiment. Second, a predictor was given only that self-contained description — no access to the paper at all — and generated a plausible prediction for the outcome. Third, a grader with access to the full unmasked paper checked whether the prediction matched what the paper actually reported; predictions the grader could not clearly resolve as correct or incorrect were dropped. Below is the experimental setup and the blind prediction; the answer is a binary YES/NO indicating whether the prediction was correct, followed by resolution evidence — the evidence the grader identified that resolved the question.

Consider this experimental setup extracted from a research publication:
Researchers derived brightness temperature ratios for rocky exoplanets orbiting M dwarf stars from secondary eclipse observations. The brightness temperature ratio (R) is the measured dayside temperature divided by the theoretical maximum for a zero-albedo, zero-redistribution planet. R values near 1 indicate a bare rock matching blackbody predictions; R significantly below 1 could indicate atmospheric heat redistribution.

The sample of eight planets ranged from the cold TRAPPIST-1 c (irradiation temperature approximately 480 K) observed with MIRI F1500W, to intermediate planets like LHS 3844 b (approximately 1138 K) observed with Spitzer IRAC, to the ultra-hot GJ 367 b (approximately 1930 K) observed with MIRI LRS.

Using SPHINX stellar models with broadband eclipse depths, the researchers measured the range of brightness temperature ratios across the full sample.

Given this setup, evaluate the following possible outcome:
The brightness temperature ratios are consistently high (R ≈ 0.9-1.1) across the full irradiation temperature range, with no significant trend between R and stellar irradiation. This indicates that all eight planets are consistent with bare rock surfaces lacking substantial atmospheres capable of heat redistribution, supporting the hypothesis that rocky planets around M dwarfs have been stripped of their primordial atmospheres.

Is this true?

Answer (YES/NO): NO